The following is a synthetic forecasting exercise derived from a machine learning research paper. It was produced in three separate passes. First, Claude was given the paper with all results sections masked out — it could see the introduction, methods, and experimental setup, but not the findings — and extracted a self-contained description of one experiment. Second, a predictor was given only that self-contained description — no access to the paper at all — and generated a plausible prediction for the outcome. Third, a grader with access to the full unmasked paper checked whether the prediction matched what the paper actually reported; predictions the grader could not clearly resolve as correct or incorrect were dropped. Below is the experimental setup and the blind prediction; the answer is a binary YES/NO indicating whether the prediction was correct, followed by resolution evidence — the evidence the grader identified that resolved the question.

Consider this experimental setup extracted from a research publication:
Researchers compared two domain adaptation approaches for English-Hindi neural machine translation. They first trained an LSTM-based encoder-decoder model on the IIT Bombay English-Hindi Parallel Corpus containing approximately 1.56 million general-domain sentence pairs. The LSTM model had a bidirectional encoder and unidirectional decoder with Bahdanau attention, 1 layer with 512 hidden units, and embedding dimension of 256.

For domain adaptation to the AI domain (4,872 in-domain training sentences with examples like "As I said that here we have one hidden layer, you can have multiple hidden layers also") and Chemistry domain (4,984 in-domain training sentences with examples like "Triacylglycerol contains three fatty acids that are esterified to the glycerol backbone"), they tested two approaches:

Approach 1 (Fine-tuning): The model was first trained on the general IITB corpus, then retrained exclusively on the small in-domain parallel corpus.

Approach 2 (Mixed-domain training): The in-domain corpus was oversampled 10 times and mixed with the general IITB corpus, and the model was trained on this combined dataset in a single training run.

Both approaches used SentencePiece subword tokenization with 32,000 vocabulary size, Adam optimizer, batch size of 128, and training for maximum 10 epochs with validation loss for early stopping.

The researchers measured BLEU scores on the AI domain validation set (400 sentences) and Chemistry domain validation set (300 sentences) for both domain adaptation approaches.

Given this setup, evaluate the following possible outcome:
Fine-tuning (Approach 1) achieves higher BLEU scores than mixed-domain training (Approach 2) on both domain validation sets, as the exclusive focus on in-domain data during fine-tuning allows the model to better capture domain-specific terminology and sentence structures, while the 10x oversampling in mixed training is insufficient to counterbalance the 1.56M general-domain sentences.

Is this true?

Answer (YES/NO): NO